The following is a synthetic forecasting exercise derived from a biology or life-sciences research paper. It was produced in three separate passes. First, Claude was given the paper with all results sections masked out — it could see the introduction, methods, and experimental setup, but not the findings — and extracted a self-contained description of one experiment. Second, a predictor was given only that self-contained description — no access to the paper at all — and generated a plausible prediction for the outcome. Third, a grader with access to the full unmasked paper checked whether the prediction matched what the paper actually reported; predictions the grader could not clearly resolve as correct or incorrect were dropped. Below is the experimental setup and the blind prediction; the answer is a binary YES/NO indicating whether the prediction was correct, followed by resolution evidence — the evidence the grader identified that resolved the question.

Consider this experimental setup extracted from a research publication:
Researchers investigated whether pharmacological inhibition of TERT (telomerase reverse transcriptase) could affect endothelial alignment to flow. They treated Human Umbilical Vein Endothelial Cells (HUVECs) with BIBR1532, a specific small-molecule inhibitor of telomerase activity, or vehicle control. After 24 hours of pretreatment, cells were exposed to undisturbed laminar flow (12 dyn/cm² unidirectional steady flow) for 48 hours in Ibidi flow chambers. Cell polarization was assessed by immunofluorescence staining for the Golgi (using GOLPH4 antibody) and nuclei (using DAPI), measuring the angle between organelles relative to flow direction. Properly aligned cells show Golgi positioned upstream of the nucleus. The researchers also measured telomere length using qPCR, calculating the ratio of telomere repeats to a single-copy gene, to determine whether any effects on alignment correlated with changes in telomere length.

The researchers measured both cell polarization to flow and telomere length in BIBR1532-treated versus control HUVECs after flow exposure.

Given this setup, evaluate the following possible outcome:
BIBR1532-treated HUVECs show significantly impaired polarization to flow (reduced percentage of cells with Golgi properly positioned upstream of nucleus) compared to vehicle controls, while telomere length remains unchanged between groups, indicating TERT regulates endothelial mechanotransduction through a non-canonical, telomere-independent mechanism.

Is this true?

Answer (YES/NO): YES